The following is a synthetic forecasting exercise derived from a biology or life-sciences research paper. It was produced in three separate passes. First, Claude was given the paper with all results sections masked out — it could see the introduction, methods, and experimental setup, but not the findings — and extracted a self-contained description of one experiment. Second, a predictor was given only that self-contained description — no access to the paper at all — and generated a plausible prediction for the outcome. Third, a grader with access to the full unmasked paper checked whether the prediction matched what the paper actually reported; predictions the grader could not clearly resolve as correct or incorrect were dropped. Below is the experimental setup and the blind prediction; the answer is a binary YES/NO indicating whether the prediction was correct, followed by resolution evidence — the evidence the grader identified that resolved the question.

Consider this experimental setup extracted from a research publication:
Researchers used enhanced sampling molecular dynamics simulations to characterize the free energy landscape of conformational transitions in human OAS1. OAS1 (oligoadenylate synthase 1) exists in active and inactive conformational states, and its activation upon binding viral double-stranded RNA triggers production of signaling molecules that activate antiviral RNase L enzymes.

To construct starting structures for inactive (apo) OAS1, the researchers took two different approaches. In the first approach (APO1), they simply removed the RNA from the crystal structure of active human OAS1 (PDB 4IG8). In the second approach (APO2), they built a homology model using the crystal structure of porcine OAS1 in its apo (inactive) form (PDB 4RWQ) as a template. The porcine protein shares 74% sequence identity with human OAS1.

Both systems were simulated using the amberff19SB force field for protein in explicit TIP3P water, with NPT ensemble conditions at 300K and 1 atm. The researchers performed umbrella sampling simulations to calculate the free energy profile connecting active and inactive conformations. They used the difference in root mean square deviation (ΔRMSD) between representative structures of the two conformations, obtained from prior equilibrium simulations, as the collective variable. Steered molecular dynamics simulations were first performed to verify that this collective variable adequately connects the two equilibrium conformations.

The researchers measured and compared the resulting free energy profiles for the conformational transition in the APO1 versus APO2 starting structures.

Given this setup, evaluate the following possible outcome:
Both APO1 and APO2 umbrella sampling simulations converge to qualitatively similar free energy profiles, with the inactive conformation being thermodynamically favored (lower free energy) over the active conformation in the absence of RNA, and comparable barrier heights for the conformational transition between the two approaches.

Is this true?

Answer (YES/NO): NO